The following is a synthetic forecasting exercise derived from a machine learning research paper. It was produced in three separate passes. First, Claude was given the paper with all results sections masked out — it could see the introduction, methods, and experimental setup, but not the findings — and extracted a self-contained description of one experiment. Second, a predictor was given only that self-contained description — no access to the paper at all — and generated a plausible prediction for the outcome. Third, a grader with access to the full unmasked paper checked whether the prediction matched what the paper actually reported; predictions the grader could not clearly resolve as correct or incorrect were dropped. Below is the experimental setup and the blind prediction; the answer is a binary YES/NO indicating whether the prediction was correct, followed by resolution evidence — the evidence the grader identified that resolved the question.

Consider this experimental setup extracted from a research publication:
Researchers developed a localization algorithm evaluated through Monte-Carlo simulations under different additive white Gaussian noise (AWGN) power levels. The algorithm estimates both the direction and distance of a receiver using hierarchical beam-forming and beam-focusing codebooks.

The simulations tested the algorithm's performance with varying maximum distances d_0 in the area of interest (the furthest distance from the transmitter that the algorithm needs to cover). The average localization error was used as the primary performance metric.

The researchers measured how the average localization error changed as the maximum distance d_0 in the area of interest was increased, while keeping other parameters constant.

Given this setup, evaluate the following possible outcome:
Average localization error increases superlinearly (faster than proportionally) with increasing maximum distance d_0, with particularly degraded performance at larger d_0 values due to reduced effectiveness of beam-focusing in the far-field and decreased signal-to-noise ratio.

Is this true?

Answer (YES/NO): NO